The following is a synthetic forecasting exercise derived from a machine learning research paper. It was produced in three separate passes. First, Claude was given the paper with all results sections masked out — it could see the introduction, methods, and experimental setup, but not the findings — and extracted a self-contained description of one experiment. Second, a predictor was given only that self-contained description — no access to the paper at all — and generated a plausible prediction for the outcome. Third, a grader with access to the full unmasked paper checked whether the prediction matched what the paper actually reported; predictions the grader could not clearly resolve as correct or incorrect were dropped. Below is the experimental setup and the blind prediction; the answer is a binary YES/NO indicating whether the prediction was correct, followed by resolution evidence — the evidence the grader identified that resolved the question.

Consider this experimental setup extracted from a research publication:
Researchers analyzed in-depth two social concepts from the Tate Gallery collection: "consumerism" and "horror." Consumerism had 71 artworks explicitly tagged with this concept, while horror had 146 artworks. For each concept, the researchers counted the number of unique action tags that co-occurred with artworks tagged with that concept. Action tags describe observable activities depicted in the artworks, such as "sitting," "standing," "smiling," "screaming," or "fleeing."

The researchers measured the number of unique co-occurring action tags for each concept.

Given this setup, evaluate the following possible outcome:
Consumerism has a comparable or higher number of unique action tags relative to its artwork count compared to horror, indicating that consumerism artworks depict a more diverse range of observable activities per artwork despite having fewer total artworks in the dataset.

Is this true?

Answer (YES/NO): NO